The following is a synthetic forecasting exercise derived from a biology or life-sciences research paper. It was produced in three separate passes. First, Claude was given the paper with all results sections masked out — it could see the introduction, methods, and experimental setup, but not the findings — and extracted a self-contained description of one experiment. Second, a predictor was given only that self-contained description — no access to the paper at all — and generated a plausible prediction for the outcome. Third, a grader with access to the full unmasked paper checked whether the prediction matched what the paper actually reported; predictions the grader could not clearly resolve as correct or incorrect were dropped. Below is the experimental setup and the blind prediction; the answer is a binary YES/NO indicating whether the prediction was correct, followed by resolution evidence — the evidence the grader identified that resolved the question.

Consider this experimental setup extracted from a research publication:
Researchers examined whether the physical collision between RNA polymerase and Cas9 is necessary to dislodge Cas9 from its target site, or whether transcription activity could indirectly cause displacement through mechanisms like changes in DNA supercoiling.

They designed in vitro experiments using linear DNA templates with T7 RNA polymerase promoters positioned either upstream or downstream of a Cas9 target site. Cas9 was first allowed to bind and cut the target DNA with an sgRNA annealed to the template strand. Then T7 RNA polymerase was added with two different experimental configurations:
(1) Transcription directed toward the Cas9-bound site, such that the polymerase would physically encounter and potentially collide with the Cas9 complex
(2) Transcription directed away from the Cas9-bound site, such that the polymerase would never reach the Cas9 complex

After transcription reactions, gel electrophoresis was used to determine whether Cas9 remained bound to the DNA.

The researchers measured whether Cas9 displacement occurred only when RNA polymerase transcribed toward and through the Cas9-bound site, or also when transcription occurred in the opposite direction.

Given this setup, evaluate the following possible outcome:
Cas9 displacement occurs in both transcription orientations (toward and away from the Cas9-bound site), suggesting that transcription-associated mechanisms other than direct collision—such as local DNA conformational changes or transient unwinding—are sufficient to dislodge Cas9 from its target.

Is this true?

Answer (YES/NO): NO